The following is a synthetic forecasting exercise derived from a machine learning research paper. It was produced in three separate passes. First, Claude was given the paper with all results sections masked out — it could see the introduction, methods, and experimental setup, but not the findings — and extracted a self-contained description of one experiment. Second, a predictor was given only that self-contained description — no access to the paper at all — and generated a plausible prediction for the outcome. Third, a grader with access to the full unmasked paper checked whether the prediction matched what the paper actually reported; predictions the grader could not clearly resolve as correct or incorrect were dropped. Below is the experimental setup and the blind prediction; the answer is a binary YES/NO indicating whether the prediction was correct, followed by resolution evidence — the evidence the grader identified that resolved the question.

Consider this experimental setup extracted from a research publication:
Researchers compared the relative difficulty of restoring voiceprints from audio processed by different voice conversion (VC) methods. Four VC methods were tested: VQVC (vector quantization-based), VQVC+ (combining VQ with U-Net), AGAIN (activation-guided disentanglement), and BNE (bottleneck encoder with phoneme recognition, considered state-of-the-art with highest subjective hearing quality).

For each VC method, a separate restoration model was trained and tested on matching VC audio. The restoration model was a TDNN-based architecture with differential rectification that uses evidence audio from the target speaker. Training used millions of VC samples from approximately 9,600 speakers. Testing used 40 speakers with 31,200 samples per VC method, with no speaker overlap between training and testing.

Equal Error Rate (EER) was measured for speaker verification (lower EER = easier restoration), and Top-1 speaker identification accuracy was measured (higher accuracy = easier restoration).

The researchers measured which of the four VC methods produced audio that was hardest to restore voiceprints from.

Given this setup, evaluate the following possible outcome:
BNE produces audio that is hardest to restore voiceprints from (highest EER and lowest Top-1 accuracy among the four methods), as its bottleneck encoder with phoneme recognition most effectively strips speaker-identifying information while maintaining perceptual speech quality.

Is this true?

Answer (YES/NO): YES